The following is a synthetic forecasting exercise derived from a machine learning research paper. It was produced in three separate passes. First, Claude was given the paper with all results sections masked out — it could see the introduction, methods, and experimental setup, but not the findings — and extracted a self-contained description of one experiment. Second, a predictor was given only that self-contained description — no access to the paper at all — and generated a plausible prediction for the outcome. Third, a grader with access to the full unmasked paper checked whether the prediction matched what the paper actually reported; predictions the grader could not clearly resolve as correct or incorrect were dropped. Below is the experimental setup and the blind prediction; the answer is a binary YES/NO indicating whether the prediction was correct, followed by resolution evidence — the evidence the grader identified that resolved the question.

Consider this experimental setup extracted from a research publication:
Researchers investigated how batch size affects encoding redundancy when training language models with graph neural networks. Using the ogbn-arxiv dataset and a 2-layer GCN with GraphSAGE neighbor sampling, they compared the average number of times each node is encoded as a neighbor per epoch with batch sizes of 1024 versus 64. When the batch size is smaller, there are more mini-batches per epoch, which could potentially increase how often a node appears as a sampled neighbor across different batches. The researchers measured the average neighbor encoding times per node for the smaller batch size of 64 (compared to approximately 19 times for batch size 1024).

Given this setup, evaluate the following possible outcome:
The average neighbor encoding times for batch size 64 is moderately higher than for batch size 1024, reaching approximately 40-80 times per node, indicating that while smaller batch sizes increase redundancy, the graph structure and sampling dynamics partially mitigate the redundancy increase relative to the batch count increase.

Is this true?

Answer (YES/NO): NO